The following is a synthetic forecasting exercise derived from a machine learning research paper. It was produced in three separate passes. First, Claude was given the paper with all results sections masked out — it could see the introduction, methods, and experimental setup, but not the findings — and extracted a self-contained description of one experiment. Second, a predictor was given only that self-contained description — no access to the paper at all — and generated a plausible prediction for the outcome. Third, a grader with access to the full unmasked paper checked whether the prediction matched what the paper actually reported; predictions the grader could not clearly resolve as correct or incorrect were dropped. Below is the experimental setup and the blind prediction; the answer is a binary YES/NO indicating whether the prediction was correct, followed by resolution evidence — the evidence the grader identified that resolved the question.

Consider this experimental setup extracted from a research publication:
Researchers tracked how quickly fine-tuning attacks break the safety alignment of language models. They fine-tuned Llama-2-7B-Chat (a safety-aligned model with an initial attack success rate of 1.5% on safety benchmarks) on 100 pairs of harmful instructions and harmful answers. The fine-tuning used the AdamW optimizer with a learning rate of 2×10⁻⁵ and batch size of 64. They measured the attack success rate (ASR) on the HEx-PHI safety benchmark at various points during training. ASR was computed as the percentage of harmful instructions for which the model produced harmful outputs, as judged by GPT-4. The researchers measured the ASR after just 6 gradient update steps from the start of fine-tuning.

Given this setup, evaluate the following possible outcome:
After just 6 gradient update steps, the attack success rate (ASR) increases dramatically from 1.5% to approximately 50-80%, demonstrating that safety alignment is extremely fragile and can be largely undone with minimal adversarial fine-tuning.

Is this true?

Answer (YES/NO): NO